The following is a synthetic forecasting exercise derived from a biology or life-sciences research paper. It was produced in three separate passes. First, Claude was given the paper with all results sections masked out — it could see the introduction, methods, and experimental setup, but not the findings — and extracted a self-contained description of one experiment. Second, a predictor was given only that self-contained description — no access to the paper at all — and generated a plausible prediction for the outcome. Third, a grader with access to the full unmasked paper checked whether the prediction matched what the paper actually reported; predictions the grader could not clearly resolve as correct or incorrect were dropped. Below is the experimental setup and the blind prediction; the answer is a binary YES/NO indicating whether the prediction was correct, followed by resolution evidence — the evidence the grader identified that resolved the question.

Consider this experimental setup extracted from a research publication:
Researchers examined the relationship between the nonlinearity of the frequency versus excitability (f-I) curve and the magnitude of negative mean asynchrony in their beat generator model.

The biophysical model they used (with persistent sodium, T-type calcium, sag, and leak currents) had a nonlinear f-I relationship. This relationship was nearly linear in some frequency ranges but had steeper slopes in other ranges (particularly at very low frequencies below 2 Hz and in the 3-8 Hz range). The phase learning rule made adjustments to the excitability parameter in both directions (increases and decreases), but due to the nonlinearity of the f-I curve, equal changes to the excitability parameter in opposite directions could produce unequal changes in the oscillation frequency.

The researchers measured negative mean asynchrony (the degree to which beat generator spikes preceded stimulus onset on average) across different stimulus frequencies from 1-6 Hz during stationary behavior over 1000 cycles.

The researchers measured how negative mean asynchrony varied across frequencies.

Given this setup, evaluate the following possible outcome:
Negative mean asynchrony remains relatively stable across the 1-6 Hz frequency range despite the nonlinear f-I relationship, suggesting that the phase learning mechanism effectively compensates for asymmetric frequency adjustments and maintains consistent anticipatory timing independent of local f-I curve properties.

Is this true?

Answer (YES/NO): NO